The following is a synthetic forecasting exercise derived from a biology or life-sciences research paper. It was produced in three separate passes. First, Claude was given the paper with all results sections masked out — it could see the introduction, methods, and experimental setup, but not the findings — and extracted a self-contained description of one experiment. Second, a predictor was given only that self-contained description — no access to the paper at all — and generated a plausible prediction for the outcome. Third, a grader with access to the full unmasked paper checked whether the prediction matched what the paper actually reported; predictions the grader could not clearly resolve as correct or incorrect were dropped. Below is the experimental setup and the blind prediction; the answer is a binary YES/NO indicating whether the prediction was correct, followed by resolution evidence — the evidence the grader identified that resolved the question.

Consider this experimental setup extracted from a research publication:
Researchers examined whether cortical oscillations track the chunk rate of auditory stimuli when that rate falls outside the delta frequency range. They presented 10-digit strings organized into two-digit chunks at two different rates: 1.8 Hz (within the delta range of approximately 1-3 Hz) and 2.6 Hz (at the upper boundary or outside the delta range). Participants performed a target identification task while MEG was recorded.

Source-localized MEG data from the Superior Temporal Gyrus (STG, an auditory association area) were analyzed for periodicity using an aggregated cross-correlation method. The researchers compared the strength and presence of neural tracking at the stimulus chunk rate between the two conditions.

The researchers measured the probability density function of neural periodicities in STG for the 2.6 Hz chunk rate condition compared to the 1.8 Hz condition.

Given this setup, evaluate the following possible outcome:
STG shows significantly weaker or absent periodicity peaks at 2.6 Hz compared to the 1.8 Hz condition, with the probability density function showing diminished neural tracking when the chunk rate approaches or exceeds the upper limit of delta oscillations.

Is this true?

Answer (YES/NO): YES